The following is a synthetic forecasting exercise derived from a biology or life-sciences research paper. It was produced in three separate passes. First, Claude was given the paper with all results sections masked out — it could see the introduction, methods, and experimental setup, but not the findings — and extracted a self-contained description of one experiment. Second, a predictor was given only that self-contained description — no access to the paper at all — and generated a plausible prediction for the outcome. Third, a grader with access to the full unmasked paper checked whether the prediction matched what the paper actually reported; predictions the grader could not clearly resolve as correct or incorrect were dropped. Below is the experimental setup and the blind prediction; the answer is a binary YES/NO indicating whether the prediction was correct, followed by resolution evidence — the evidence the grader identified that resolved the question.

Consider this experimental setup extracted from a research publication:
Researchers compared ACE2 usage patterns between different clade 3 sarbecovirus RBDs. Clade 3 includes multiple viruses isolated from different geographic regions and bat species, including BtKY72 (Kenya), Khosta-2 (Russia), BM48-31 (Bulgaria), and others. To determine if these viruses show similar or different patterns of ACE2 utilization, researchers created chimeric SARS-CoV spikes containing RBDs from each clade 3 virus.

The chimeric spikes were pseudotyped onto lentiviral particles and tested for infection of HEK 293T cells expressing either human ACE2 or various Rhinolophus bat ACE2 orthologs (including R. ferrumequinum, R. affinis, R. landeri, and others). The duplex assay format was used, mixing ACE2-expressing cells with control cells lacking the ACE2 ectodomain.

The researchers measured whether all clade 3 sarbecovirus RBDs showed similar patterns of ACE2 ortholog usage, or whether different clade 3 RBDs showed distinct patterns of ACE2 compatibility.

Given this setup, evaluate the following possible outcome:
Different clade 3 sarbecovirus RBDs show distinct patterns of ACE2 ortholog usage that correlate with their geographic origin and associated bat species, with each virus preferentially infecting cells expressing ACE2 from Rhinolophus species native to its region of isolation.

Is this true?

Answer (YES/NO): NO